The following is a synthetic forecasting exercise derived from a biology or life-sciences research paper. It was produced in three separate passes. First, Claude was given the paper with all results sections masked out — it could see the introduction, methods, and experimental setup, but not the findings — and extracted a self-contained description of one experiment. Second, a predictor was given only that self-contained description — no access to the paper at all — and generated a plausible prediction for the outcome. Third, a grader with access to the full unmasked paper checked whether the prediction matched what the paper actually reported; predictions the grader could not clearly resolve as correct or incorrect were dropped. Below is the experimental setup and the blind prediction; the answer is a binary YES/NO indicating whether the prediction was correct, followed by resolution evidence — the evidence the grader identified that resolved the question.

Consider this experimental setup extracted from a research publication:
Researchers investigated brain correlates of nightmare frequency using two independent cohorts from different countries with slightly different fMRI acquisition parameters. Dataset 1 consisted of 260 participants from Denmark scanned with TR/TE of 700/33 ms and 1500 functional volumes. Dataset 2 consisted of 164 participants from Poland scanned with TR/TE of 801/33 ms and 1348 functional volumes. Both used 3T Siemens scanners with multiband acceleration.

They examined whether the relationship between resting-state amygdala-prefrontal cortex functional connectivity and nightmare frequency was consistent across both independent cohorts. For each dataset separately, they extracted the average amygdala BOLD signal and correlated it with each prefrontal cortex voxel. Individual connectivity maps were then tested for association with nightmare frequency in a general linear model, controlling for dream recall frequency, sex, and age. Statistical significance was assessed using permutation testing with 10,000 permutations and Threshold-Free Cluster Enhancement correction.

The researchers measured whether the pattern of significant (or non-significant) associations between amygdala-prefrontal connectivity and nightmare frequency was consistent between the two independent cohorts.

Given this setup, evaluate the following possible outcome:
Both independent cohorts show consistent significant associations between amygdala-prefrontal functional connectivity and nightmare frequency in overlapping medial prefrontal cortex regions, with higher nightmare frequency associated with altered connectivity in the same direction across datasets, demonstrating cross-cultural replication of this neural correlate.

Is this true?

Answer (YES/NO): NO